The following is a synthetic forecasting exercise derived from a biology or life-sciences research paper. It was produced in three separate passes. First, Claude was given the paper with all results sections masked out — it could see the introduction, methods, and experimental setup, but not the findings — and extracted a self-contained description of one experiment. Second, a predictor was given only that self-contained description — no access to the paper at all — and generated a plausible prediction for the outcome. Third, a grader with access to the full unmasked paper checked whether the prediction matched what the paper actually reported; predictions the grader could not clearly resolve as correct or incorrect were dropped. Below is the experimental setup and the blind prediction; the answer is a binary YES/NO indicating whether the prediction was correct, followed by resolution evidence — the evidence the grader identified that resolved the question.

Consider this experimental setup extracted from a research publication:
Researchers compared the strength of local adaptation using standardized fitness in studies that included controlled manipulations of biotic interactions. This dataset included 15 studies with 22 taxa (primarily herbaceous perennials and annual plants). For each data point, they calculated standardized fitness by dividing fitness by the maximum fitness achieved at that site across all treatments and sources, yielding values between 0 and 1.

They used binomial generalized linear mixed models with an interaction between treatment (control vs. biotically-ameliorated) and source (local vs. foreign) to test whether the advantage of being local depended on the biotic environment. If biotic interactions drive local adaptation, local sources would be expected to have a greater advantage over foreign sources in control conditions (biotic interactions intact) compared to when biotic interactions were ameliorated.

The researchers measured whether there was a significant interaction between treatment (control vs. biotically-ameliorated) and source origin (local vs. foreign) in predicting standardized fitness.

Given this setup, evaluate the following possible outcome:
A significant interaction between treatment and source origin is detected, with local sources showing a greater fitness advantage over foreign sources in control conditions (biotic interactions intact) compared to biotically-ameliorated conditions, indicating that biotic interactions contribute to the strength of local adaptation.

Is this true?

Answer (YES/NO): NO